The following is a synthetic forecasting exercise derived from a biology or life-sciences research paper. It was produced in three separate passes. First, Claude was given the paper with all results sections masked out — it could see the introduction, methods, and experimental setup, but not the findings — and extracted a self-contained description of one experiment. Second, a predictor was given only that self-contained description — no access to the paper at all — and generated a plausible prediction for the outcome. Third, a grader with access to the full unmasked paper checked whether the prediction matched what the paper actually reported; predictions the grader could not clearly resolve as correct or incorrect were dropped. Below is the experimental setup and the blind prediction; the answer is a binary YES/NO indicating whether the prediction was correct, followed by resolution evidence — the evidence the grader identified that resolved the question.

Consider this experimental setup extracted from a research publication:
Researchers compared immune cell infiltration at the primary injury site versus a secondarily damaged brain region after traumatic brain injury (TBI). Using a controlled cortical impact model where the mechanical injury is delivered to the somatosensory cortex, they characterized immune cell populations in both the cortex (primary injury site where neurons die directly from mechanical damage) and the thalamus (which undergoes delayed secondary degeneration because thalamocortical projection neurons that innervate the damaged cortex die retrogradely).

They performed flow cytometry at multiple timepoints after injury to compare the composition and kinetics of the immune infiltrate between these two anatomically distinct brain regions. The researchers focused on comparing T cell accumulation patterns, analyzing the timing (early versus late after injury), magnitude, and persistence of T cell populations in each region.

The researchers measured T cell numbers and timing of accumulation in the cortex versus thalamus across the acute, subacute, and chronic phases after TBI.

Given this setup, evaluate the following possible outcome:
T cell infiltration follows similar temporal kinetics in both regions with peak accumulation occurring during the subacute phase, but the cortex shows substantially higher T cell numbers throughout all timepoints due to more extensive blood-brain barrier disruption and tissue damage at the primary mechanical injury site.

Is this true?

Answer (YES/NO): NO